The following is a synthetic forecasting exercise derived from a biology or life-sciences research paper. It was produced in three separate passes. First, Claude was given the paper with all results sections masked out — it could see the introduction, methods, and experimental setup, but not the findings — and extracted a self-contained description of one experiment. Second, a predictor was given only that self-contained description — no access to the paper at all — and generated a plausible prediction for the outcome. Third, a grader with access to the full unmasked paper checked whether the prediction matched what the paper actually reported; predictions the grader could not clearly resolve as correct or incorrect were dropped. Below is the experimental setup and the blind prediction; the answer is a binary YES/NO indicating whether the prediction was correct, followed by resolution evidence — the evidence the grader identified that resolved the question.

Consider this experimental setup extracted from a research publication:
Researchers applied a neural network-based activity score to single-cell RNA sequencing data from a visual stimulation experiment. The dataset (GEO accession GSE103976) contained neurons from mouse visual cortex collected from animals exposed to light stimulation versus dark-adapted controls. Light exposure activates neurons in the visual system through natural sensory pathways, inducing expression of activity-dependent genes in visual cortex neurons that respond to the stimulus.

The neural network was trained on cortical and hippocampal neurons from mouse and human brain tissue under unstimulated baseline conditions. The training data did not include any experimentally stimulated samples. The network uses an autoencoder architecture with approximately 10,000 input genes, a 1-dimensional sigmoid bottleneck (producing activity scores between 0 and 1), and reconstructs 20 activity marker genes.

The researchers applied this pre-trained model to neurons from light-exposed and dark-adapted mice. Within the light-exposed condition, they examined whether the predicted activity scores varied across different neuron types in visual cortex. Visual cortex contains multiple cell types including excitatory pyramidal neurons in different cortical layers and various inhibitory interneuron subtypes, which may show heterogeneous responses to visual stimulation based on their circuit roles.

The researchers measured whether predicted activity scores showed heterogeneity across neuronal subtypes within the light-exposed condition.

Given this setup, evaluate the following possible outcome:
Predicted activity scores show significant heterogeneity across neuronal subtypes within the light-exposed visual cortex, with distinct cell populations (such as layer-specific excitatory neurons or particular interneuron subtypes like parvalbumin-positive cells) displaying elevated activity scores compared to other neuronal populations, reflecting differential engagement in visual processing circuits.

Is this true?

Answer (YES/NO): YES